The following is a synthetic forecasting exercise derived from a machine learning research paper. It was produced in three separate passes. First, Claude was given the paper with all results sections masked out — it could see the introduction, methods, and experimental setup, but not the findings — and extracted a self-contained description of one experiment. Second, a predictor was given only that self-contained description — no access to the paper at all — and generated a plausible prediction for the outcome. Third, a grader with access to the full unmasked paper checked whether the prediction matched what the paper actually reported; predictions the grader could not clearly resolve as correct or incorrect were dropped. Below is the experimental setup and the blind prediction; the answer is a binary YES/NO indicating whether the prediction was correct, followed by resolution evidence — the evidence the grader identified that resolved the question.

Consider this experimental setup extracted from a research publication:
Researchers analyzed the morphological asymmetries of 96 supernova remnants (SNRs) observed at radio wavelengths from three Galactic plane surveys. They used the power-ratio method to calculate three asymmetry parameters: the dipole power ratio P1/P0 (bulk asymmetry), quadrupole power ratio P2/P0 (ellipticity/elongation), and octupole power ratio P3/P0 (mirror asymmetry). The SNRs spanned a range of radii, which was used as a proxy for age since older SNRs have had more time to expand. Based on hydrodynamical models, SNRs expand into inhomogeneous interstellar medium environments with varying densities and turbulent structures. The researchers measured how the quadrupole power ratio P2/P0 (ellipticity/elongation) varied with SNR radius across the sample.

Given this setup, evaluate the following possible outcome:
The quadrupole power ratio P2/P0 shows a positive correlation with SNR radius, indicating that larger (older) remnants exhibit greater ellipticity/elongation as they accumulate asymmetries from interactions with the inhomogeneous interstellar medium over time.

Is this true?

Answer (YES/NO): YES